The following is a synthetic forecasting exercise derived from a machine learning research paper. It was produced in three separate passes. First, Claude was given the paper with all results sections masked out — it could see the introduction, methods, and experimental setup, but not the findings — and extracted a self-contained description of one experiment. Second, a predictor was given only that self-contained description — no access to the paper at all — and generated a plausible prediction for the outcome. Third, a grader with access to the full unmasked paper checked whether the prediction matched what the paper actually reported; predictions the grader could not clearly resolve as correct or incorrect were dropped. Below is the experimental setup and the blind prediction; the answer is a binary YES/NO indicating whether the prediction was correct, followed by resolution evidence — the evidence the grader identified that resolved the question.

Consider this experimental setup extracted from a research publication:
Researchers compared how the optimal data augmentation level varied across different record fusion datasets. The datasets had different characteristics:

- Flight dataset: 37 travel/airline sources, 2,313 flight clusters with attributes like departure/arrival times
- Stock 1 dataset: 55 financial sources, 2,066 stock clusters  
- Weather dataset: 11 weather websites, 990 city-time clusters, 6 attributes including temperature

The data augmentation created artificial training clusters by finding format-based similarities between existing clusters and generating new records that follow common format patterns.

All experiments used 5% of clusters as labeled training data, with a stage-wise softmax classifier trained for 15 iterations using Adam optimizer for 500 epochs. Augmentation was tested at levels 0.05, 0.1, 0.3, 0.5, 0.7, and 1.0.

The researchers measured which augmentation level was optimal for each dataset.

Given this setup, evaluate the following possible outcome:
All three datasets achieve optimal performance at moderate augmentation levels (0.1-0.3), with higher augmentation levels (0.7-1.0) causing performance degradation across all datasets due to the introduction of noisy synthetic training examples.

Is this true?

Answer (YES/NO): YES